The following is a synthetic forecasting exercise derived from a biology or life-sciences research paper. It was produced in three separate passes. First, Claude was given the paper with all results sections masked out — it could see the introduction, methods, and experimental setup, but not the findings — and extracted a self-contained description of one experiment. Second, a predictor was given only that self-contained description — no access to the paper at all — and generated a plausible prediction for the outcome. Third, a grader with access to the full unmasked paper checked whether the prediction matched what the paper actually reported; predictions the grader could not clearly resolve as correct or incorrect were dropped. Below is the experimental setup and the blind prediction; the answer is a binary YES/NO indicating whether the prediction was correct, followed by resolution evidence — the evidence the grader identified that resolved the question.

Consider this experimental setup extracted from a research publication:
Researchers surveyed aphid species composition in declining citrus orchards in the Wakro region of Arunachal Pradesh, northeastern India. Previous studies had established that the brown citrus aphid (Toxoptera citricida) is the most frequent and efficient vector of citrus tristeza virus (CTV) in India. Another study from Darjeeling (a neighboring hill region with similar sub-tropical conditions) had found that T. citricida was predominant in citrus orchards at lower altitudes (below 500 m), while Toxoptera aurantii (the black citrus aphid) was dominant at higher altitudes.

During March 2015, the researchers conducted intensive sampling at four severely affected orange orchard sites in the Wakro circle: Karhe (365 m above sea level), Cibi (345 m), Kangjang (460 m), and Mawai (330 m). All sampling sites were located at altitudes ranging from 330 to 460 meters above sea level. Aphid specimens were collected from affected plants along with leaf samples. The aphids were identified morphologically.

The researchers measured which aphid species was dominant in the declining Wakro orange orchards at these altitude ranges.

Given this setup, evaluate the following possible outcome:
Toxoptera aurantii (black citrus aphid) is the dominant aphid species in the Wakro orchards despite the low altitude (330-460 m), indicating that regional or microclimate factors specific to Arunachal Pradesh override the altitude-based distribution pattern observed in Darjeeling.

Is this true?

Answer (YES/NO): YES